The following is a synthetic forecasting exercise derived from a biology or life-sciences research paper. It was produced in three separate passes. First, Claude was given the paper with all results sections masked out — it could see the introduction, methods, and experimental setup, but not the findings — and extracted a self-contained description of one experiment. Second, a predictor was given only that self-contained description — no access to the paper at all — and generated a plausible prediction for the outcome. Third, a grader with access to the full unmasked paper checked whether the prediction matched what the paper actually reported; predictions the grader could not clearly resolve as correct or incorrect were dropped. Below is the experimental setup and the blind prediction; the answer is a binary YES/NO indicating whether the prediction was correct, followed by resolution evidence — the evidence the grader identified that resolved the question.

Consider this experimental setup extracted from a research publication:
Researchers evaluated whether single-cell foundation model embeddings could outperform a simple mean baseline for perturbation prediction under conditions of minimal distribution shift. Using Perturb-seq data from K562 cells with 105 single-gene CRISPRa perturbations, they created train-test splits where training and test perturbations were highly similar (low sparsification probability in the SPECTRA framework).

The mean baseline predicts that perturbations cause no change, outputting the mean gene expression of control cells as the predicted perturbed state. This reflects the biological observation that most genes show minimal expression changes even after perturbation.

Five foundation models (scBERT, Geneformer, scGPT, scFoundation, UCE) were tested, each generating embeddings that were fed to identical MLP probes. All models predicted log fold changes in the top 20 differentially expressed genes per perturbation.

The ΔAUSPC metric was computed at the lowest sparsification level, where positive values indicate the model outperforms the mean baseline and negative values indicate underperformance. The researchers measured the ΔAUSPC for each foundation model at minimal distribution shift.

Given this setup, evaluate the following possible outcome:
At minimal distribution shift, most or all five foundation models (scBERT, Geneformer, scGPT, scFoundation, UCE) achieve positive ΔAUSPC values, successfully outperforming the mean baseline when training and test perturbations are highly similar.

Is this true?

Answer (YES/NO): NO